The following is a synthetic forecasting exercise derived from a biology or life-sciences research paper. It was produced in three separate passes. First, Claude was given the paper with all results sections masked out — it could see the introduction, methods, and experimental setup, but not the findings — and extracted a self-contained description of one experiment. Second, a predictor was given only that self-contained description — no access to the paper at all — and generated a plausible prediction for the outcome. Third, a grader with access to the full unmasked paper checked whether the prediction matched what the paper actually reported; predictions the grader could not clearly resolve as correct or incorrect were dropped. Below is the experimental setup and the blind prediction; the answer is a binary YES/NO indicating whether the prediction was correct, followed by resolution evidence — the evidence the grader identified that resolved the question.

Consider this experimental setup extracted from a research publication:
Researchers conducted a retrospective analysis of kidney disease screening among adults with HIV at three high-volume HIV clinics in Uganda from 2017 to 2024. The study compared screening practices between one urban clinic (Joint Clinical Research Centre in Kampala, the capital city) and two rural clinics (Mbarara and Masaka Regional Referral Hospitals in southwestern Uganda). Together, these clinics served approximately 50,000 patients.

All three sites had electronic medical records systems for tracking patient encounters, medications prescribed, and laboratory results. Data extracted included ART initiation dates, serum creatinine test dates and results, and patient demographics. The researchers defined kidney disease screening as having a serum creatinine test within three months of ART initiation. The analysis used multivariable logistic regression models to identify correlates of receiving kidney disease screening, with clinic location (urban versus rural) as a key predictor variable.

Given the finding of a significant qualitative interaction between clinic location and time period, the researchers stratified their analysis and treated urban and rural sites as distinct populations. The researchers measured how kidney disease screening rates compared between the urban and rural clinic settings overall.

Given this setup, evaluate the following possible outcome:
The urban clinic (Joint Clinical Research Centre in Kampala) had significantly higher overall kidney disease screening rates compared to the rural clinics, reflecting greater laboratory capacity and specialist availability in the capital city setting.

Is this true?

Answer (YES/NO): YES